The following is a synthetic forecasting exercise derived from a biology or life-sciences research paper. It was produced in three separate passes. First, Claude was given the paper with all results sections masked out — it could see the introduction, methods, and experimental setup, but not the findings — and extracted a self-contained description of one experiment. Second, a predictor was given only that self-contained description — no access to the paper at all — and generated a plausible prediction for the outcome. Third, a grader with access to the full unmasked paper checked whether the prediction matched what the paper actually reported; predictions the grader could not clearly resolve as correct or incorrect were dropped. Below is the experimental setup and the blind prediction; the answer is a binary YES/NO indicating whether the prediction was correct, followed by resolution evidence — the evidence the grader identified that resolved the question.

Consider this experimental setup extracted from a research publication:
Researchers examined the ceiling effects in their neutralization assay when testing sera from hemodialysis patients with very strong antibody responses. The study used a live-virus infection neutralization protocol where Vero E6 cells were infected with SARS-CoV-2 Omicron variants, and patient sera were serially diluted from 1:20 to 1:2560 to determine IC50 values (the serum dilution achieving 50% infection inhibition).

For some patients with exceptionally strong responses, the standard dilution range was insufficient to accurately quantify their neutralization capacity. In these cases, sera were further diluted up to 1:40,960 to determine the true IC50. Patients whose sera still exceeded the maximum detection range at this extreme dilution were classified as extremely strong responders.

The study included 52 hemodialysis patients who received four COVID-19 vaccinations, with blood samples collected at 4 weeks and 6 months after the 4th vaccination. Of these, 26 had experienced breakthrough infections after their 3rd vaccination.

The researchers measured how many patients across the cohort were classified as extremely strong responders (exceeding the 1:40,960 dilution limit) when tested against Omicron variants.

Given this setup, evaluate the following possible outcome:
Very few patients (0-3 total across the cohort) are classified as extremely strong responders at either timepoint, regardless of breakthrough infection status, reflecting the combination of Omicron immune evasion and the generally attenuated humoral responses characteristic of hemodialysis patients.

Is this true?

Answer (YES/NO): NO